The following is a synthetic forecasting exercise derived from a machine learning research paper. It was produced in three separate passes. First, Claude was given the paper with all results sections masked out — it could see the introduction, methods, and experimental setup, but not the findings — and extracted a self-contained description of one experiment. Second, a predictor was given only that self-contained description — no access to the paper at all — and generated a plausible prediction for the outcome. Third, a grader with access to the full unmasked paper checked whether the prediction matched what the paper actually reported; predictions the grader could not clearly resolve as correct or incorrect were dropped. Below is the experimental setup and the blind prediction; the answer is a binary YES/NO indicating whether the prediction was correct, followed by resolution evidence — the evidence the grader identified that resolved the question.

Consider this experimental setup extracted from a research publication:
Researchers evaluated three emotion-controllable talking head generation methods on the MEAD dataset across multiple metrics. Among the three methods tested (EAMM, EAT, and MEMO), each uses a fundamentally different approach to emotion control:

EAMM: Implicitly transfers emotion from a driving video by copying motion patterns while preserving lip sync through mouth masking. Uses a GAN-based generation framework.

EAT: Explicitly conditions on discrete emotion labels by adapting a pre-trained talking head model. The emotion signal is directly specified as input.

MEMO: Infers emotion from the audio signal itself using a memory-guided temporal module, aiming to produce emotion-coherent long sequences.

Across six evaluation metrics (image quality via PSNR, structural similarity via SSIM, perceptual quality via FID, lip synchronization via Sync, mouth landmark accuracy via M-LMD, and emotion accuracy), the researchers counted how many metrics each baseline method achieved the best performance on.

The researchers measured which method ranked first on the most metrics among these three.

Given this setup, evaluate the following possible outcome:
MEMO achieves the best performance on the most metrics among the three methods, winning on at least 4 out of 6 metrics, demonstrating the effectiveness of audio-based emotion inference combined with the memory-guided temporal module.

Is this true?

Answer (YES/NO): NO